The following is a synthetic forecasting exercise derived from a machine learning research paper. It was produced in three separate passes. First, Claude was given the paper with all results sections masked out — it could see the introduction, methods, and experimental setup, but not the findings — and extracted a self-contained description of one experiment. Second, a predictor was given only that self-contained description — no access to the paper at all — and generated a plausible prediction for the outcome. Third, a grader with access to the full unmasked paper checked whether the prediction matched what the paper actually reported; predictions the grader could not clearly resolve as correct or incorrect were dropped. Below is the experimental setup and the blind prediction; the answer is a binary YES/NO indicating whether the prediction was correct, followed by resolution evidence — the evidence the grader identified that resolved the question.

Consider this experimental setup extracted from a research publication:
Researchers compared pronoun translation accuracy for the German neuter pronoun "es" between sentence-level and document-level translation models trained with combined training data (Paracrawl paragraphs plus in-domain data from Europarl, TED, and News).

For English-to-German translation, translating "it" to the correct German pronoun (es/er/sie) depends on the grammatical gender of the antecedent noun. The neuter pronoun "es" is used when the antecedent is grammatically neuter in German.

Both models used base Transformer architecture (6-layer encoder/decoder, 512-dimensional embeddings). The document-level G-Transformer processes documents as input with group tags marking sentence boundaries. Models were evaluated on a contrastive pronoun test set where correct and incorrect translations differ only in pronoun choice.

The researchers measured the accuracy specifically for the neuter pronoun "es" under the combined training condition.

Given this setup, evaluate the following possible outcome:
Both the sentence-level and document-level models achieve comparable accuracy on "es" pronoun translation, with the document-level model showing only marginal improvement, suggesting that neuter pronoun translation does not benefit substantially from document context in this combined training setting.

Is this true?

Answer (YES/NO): NO